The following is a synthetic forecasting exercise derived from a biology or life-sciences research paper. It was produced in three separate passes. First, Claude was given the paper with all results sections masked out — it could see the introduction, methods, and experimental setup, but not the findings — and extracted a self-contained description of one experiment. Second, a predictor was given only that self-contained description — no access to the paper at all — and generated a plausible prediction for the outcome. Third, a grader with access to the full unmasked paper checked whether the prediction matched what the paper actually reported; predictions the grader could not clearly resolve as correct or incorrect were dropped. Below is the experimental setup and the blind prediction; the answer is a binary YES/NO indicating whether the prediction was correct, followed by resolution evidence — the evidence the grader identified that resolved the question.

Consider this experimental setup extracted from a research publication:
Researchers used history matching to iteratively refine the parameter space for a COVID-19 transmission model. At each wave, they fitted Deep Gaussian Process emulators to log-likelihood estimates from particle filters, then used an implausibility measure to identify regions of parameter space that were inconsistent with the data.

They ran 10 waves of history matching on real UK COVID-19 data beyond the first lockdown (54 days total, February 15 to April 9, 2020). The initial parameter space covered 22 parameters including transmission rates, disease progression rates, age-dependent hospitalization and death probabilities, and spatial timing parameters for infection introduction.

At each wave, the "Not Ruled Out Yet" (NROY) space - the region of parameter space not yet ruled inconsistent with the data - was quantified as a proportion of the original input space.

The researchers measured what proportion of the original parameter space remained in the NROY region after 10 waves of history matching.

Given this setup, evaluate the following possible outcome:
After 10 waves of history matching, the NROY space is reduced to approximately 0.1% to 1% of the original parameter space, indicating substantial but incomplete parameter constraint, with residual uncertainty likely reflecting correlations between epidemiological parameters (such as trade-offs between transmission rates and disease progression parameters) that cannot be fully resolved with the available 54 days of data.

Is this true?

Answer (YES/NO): NO